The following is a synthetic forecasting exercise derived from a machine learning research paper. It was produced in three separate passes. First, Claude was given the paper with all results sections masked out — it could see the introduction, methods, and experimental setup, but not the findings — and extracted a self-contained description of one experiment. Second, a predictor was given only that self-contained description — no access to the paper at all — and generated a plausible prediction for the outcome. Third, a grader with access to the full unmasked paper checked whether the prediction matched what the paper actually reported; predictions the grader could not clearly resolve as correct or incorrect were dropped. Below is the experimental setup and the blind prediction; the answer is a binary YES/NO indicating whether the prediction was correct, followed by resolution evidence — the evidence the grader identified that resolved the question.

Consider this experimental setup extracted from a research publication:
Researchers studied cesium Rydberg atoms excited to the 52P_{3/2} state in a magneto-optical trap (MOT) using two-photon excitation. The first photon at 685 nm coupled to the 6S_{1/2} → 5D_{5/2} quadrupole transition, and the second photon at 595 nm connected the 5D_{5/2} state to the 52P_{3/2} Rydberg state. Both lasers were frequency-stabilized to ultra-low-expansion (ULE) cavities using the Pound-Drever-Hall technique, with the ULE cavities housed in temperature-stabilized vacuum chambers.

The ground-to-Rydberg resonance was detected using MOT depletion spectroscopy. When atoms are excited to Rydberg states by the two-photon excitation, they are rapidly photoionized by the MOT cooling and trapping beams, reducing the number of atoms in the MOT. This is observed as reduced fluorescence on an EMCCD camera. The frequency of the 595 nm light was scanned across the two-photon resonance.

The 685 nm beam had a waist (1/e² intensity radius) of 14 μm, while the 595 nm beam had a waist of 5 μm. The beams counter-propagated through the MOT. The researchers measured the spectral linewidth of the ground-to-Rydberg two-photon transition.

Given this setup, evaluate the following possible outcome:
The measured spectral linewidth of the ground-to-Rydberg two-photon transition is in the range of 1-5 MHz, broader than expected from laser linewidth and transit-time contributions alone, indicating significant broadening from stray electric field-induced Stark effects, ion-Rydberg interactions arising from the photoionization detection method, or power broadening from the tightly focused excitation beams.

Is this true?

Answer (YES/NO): YES